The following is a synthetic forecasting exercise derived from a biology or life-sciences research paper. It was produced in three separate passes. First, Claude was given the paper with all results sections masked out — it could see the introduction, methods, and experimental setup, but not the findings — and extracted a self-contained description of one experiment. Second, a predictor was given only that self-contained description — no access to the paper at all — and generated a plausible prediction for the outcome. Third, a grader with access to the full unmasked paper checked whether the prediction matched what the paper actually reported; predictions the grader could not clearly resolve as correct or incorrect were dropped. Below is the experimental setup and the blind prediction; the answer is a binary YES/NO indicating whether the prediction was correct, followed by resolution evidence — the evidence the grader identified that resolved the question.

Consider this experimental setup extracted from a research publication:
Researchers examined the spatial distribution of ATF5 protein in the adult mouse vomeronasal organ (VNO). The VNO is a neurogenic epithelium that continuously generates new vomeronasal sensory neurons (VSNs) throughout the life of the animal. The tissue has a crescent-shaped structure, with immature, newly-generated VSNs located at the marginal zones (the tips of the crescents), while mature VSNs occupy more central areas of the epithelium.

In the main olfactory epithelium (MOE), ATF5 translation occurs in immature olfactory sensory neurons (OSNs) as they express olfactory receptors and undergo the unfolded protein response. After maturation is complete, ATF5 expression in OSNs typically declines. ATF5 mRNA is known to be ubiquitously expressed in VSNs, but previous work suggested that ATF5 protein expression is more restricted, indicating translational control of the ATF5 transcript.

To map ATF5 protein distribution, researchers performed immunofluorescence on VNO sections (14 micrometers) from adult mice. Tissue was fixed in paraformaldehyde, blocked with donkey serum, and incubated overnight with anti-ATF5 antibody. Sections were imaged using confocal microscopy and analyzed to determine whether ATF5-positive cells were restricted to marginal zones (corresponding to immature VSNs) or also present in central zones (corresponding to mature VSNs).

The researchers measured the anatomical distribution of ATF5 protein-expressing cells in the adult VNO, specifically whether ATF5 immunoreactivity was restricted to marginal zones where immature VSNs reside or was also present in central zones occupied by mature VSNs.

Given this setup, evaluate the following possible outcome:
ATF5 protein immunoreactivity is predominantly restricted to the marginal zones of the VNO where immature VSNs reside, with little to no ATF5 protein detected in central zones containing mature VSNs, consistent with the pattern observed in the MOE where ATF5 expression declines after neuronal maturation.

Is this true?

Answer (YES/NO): NO